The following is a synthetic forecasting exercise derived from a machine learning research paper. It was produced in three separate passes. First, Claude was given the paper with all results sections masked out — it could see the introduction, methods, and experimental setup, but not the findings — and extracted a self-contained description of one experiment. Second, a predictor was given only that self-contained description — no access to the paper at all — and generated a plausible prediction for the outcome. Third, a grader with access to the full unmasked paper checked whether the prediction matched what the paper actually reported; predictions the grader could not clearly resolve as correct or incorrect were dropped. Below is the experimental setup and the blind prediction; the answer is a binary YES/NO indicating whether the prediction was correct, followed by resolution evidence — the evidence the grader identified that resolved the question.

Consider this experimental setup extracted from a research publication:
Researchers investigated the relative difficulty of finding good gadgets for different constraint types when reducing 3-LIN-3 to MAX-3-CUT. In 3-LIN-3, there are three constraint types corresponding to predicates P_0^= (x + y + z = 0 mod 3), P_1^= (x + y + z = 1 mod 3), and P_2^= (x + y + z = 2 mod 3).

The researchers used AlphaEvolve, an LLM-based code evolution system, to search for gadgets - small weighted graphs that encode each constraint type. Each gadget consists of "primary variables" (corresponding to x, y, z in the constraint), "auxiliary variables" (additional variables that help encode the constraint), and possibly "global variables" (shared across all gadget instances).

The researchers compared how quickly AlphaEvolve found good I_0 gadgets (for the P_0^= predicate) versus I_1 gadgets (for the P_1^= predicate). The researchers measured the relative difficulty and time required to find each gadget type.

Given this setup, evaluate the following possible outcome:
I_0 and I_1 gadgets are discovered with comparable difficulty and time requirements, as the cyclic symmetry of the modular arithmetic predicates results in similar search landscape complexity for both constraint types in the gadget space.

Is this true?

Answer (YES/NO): NO